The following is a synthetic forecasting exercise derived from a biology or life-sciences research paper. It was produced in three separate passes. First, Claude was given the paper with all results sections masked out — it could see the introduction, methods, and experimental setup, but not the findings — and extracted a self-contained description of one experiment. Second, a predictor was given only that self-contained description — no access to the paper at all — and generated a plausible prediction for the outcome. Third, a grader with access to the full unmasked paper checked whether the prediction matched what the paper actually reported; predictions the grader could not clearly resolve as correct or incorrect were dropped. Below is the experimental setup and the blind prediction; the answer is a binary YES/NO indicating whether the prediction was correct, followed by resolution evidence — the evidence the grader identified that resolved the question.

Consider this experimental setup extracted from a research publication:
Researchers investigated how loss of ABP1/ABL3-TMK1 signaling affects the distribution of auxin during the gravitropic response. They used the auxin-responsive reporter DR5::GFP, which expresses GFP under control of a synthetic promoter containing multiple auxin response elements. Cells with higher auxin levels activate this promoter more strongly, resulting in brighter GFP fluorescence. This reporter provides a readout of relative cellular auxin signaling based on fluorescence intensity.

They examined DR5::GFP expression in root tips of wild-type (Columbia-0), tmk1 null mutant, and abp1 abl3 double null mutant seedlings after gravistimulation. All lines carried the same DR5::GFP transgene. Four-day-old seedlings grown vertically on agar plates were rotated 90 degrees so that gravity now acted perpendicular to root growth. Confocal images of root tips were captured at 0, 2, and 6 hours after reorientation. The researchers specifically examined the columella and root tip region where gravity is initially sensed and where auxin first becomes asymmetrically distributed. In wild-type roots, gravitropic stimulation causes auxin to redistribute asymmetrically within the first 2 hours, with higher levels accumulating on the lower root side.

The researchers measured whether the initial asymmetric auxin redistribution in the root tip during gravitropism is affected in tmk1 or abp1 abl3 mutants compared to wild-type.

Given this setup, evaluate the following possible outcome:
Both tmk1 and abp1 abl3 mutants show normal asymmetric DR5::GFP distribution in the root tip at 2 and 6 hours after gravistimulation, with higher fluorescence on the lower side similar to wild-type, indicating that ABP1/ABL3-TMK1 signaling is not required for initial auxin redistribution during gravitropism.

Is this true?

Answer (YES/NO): NO